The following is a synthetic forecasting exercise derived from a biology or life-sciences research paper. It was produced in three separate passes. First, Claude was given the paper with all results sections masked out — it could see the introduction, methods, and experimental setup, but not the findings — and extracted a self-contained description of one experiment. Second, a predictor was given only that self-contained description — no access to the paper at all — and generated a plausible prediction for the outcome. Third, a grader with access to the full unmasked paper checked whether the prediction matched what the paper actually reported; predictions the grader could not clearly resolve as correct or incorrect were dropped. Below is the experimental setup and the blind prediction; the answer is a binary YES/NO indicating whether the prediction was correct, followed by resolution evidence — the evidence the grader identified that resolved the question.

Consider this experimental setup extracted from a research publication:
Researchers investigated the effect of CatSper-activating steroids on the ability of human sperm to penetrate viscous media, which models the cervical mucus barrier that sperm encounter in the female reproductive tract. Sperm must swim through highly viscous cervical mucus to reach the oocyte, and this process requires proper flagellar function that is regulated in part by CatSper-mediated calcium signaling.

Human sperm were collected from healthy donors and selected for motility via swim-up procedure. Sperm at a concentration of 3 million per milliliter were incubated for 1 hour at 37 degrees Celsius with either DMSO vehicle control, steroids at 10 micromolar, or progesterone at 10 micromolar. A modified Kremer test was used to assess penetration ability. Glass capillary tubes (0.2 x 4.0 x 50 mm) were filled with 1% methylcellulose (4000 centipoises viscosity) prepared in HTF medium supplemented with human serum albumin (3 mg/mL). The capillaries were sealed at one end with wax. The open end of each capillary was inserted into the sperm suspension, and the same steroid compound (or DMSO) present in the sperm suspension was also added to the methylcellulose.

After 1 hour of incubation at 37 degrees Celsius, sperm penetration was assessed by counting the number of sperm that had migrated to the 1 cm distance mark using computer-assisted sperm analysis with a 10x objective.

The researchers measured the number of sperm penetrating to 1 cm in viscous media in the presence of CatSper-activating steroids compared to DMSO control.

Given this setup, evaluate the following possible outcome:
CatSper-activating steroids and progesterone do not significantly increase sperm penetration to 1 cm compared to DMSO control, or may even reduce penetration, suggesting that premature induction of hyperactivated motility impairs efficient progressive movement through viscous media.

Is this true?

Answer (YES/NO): NO